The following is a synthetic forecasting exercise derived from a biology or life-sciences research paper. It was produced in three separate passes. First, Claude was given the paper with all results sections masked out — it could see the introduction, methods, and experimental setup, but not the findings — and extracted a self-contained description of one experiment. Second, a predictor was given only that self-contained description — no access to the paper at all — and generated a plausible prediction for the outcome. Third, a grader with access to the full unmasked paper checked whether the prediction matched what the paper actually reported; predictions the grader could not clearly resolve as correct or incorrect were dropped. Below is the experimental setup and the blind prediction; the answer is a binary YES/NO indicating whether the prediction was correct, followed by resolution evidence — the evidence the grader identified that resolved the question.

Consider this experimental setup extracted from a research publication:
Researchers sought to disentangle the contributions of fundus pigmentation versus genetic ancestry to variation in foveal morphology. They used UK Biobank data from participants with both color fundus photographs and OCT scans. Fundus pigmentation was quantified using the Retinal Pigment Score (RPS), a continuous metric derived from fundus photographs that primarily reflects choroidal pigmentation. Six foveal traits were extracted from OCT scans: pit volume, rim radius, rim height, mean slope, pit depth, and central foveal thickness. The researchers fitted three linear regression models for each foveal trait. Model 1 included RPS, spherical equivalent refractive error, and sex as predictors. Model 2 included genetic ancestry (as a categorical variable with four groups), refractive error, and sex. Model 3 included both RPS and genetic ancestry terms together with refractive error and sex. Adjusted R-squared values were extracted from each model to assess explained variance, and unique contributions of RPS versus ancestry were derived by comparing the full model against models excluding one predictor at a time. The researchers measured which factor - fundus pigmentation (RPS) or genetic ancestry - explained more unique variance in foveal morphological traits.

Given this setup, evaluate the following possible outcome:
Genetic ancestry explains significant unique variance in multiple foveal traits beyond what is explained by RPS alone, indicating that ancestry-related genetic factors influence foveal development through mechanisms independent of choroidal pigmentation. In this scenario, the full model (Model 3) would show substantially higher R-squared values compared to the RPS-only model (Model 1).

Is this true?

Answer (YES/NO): YES